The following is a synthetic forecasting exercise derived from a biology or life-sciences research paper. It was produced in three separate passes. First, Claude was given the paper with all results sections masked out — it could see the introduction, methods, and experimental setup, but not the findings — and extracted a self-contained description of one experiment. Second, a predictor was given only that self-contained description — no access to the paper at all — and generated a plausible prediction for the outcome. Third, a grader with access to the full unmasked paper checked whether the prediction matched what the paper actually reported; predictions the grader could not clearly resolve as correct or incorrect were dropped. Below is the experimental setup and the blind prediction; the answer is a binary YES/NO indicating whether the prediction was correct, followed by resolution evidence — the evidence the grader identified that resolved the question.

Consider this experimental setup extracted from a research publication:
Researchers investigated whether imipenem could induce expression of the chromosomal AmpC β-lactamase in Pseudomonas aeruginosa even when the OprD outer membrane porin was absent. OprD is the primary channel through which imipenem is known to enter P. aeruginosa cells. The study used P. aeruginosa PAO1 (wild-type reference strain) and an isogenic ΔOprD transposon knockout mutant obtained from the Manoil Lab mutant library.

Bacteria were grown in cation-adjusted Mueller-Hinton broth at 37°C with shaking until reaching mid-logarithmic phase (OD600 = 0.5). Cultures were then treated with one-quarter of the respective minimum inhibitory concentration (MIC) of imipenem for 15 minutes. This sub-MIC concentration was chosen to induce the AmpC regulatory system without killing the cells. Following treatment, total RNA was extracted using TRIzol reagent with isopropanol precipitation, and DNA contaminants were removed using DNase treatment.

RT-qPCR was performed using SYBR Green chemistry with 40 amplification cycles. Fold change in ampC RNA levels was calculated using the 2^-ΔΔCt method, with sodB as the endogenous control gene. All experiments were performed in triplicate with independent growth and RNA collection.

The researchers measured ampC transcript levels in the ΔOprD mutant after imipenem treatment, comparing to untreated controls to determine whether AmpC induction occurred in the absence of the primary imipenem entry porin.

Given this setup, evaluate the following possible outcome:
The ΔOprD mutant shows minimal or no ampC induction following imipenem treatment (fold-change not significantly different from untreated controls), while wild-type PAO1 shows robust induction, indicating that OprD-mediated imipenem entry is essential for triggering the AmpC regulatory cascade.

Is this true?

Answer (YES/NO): NO